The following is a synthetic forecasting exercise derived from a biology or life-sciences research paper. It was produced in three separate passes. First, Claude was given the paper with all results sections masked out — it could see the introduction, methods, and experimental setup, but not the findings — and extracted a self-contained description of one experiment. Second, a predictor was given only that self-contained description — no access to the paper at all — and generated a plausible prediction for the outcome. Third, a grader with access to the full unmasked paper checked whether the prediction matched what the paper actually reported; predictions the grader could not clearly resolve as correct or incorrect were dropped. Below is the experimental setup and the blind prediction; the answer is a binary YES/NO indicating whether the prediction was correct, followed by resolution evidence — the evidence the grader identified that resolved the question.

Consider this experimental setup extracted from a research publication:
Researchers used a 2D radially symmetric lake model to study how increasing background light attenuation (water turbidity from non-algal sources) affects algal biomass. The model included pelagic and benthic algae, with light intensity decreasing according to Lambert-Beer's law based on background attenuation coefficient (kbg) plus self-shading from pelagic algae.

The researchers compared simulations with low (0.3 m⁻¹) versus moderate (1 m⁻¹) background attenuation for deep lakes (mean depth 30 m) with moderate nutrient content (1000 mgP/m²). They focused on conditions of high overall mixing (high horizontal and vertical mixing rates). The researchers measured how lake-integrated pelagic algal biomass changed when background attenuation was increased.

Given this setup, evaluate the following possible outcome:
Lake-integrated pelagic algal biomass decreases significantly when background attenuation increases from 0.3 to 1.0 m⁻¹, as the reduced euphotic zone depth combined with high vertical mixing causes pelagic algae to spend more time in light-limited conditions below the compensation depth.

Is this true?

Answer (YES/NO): YES